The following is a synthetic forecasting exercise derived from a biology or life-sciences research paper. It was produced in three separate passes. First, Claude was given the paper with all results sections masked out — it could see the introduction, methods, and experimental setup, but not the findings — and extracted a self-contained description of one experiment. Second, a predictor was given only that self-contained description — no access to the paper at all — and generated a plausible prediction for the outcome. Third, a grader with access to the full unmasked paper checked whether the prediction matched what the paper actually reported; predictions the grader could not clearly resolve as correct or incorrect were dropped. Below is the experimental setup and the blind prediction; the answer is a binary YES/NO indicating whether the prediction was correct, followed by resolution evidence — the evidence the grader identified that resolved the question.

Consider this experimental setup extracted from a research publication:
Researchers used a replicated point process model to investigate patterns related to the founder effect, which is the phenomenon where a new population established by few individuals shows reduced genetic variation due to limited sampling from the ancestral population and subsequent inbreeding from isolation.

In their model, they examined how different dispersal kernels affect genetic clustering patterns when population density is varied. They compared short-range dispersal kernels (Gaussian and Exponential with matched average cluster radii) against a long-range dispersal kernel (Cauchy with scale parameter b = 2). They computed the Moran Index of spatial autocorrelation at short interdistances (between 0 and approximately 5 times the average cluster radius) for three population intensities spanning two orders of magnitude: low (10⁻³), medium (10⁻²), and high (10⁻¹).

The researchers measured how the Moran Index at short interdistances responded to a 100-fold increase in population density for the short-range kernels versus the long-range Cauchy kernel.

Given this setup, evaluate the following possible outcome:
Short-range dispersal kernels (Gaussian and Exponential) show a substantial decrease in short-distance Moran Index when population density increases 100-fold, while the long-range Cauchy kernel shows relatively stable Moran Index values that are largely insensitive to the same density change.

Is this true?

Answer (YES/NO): NO